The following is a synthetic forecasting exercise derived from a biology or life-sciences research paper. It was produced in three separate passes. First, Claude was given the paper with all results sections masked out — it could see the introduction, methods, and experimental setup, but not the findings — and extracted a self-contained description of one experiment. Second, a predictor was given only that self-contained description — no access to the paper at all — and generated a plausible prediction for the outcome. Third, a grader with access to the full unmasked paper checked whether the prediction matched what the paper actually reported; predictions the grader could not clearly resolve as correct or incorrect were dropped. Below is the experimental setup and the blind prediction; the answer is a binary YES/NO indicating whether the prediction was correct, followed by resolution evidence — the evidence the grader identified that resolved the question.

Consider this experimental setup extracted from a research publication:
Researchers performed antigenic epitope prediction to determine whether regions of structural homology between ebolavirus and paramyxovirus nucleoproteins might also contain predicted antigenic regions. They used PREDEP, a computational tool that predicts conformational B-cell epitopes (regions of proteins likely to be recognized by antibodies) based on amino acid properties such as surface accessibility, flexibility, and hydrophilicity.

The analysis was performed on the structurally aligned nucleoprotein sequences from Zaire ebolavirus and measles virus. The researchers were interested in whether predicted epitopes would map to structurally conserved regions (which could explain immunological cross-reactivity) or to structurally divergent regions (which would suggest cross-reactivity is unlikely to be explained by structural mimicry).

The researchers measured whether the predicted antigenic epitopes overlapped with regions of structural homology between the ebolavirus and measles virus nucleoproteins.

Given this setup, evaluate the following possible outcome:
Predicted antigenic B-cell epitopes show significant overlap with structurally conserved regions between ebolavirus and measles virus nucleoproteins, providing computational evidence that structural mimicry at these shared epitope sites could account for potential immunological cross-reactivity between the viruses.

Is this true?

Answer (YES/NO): YES